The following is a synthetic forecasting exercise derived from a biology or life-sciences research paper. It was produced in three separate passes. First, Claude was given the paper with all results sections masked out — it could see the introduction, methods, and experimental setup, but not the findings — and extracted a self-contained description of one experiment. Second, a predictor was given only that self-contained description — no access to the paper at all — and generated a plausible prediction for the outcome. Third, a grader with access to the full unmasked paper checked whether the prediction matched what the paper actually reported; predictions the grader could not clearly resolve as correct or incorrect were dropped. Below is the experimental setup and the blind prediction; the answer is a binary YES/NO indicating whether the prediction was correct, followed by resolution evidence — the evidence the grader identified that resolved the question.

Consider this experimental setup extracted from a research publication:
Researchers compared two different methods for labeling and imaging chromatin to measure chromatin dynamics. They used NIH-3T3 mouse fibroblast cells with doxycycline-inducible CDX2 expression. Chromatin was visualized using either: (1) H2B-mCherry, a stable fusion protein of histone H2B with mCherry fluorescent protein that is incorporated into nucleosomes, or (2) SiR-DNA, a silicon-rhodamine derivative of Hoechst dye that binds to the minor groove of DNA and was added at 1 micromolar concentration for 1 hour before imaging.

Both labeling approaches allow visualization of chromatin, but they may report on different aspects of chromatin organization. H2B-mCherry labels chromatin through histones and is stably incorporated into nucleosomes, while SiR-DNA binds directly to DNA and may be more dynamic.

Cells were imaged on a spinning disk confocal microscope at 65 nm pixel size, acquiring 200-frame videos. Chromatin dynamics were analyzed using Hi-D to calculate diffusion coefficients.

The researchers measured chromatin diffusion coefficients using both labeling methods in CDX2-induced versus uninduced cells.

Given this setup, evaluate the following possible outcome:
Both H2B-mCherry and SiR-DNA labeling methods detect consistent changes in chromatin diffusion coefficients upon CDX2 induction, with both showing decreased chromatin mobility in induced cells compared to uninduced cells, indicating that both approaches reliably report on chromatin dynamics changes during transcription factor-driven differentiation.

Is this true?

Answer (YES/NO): NO